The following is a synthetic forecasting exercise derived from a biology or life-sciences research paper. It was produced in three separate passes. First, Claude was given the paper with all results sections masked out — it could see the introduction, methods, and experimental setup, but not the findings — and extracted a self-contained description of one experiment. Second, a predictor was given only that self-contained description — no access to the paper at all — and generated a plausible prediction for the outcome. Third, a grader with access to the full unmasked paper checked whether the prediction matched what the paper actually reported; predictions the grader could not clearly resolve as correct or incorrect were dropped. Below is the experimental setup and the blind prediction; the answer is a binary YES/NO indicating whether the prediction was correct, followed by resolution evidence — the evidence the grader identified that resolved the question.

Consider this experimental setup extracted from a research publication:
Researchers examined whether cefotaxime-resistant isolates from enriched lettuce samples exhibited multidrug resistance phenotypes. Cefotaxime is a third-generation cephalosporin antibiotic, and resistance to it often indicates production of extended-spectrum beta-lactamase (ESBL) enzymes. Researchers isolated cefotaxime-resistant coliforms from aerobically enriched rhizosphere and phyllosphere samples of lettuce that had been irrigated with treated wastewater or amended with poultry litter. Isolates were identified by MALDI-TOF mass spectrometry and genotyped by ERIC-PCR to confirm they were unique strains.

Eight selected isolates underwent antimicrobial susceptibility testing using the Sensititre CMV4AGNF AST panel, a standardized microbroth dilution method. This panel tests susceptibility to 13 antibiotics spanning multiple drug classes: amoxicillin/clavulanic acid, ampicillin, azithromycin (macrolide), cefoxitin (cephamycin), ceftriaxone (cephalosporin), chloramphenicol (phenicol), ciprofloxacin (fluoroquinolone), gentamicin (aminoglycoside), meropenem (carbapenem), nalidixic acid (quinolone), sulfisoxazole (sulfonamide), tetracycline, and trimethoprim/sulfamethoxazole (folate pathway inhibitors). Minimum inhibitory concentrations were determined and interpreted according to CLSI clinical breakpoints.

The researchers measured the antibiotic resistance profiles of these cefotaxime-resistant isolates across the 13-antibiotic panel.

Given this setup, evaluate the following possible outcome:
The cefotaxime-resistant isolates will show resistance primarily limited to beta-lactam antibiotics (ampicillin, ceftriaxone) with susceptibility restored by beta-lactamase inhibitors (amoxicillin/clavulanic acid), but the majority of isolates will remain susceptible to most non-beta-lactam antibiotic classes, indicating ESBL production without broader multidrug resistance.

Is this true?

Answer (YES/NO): NO